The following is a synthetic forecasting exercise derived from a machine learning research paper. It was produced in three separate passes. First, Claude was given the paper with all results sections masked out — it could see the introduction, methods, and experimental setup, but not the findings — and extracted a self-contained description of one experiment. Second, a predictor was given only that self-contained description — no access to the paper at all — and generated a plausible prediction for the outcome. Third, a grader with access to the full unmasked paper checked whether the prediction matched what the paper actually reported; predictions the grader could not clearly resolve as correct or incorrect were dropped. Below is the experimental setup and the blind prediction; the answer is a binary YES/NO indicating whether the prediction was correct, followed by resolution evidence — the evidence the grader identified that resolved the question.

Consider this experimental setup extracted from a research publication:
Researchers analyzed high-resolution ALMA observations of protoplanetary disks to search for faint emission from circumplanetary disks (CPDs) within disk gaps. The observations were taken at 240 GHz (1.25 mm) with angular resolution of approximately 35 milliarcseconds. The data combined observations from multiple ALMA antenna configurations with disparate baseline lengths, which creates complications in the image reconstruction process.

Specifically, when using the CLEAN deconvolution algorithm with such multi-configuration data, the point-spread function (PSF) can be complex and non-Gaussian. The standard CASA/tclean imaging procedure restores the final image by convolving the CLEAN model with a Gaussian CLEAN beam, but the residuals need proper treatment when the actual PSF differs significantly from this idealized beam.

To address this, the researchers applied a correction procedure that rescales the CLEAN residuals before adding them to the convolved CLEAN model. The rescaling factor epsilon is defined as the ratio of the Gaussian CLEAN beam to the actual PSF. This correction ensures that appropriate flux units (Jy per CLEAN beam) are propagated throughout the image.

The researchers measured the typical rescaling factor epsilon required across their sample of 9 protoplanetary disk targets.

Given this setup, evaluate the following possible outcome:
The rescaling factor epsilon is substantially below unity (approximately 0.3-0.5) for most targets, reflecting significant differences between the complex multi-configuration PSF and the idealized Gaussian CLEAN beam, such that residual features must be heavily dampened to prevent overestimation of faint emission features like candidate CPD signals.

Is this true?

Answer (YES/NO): NO